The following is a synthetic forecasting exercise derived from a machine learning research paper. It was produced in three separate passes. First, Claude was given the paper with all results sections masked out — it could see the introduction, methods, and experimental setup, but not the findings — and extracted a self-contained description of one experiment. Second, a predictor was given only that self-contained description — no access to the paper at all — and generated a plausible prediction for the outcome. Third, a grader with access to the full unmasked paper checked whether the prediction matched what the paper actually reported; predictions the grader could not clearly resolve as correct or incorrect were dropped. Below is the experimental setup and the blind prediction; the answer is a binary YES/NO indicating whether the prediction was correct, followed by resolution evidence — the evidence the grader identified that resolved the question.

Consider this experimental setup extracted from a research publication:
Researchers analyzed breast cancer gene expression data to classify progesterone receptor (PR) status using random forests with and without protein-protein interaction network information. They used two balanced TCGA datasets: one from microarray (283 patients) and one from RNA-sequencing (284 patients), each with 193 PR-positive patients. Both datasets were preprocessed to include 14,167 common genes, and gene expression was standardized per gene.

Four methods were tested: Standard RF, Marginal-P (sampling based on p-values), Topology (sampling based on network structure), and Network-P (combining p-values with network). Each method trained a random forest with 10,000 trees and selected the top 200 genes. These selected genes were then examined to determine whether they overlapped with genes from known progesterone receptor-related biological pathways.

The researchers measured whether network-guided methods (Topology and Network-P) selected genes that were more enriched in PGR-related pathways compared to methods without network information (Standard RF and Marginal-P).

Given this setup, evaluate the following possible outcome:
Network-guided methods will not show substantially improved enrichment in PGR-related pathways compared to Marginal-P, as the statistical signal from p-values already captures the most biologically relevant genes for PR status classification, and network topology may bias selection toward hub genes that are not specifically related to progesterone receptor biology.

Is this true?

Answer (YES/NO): NO